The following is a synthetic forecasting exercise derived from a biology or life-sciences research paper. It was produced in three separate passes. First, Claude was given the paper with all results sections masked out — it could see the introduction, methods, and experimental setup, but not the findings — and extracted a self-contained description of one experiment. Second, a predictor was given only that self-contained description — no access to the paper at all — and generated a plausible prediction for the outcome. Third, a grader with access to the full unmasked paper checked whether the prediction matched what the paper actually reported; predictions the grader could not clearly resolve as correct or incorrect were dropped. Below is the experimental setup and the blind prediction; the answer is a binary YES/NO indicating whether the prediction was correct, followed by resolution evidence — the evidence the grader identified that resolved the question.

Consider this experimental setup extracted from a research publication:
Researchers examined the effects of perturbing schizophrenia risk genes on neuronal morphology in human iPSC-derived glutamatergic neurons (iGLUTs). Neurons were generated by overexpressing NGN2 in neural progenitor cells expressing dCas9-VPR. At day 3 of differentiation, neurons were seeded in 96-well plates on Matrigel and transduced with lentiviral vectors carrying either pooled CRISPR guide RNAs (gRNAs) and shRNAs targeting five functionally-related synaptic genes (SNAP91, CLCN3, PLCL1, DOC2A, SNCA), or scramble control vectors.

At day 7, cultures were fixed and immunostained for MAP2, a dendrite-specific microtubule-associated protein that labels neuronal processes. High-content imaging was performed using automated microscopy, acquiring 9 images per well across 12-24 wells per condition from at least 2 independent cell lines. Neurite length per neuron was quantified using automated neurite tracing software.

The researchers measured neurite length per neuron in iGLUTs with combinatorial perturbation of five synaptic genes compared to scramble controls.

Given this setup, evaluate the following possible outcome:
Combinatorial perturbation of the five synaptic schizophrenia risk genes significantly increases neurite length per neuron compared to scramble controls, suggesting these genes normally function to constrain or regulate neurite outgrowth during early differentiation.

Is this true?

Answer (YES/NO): NO